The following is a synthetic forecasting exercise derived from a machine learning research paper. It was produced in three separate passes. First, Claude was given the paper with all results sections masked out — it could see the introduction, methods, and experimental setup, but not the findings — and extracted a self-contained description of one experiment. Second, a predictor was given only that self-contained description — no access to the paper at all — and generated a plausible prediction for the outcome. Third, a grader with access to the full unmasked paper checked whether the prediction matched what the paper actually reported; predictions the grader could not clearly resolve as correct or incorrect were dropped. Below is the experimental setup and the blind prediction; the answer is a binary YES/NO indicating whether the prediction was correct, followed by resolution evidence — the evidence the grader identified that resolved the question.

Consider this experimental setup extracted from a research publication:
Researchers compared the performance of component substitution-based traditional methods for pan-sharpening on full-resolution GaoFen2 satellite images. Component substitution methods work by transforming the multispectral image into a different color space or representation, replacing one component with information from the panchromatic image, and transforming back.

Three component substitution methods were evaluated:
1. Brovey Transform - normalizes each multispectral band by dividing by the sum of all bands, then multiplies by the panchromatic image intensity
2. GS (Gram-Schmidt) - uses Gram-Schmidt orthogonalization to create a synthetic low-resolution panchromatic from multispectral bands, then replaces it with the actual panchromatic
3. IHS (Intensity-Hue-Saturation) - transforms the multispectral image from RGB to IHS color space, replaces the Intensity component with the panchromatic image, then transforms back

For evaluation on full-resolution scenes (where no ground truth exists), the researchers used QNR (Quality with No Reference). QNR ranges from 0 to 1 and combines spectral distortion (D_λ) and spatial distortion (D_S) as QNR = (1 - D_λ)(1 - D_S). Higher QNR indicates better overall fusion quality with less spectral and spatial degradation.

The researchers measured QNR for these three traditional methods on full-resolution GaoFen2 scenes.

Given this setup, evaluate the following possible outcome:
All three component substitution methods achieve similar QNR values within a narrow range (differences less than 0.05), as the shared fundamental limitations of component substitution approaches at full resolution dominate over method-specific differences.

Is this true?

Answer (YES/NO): NO